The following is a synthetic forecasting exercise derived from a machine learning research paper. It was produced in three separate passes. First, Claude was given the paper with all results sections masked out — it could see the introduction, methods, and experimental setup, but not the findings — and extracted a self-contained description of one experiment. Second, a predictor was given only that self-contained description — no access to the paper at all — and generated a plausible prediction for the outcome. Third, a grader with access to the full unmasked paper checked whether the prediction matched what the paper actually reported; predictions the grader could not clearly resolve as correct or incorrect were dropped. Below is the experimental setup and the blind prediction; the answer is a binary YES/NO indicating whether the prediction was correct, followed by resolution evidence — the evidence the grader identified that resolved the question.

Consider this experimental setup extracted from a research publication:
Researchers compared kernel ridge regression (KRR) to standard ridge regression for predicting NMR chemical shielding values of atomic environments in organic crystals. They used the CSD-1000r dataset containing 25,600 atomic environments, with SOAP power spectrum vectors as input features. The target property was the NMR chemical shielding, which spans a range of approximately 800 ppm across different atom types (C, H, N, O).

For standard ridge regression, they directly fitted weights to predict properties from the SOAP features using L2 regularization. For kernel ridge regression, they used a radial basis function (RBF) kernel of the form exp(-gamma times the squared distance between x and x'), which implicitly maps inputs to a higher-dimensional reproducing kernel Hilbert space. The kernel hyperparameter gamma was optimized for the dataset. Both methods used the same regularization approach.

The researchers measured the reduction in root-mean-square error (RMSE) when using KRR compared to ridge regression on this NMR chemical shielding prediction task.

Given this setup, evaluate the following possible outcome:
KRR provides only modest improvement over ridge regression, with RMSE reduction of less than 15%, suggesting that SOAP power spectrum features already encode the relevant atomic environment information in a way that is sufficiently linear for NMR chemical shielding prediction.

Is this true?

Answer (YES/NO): NO